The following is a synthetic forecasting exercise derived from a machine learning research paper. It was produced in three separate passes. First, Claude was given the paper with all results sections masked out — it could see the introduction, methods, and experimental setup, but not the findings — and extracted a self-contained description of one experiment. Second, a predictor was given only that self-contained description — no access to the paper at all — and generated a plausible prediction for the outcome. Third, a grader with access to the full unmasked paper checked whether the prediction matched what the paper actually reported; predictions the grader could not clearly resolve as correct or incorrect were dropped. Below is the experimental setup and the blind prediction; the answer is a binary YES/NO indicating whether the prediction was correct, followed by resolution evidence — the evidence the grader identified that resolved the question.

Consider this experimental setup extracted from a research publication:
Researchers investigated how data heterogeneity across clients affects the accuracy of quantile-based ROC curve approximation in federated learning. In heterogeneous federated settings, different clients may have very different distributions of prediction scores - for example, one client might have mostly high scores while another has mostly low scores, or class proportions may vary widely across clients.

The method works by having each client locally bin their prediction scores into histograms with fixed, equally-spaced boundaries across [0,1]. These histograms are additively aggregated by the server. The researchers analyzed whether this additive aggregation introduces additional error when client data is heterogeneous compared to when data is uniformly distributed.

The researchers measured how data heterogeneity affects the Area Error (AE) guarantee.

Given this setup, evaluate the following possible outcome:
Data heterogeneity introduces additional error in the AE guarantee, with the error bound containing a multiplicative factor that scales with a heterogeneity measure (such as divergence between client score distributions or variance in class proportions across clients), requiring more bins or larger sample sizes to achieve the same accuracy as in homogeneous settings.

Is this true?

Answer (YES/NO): NO